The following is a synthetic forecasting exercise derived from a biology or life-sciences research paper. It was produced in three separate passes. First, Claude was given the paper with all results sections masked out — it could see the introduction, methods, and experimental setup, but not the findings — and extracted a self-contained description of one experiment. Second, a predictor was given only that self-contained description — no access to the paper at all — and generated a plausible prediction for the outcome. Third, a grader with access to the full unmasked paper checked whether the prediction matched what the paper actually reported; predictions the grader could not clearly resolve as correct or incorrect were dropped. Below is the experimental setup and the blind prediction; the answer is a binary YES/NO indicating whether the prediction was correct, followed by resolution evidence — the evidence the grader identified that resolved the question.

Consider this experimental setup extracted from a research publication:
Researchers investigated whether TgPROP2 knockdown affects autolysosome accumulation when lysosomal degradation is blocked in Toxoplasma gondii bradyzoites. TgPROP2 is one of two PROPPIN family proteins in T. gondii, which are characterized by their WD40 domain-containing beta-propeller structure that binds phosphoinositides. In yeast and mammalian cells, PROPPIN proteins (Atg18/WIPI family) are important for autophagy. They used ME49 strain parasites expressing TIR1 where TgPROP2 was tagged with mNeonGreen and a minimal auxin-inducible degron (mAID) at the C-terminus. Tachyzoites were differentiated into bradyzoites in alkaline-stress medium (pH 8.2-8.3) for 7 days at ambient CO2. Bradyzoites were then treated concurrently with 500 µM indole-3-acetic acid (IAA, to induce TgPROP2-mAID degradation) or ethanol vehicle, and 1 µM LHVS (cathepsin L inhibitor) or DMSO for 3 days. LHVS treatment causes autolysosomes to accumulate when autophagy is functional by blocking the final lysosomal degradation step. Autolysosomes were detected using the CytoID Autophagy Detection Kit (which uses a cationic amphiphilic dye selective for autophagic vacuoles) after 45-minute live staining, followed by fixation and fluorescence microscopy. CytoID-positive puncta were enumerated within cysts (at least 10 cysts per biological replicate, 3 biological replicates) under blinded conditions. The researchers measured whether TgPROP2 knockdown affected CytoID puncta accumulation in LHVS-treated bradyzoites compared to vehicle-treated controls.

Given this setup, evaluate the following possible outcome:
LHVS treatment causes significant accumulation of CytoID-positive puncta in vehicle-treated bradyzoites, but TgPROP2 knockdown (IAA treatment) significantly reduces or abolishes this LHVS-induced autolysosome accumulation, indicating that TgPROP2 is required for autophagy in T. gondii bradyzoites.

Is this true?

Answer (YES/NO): NO